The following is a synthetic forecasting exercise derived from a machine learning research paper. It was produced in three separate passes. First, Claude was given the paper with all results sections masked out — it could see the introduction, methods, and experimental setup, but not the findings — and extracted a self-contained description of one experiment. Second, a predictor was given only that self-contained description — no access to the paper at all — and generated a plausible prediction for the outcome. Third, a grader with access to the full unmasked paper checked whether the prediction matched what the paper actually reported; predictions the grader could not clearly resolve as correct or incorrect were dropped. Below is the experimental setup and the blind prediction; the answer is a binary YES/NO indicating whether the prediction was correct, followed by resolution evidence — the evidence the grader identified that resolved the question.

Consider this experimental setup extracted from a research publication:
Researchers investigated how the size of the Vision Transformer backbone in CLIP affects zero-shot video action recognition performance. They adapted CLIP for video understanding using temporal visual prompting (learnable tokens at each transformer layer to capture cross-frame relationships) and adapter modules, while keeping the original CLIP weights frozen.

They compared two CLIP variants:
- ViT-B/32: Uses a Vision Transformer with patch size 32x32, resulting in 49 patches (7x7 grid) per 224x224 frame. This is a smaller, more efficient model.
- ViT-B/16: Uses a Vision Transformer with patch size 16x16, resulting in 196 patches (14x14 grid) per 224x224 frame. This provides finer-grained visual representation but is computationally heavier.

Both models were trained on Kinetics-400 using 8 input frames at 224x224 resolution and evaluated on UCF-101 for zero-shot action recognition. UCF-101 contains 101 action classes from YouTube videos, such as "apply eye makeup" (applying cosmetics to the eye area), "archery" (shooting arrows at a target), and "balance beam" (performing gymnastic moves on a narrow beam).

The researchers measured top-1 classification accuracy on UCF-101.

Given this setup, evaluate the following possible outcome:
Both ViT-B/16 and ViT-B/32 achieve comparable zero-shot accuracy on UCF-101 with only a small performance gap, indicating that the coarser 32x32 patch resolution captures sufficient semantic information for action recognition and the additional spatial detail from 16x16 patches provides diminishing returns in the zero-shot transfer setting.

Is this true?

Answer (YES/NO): YES